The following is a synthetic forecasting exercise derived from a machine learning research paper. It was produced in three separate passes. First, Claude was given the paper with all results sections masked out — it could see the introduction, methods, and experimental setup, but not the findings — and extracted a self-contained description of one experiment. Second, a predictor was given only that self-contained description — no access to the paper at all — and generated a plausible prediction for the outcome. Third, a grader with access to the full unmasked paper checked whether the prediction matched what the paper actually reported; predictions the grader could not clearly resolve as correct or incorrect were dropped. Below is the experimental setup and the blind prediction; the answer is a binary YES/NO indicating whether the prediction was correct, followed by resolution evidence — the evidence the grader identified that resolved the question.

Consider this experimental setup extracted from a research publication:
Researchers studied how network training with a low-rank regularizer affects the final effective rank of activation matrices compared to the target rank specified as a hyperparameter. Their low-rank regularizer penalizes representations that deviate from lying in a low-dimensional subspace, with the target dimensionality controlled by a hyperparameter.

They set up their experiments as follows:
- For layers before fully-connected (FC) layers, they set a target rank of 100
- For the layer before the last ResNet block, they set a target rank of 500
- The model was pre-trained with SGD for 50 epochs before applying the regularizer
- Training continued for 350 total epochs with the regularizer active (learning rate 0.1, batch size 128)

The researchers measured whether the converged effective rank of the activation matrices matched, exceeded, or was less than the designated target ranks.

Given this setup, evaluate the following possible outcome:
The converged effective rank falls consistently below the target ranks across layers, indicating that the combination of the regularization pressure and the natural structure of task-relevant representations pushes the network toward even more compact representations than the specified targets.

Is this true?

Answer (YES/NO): YES